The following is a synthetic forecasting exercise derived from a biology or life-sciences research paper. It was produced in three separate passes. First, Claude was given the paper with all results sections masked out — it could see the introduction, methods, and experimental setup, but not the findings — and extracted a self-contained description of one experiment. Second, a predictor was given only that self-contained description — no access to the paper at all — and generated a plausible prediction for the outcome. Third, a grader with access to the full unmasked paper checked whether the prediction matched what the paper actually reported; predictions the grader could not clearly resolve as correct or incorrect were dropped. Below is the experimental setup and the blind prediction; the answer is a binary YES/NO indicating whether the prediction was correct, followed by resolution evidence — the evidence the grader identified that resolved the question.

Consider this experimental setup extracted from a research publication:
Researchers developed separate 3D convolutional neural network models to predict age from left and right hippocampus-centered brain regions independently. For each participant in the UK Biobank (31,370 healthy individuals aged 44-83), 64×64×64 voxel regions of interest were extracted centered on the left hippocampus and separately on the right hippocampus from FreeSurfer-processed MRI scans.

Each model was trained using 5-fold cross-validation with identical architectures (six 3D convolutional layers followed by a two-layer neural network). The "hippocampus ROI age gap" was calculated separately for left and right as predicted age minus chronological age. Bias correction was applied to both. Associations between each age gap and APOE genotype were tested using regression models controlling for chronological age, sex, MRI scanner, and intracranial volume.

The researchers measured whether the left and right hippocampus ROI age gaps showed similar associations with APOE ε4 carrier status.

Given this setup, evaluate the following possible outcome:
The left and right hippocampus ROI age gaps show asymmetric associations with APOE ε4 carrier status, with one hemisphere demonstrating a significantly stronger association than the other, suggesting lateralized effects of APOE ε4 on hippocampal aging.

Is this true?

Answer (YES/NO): NO